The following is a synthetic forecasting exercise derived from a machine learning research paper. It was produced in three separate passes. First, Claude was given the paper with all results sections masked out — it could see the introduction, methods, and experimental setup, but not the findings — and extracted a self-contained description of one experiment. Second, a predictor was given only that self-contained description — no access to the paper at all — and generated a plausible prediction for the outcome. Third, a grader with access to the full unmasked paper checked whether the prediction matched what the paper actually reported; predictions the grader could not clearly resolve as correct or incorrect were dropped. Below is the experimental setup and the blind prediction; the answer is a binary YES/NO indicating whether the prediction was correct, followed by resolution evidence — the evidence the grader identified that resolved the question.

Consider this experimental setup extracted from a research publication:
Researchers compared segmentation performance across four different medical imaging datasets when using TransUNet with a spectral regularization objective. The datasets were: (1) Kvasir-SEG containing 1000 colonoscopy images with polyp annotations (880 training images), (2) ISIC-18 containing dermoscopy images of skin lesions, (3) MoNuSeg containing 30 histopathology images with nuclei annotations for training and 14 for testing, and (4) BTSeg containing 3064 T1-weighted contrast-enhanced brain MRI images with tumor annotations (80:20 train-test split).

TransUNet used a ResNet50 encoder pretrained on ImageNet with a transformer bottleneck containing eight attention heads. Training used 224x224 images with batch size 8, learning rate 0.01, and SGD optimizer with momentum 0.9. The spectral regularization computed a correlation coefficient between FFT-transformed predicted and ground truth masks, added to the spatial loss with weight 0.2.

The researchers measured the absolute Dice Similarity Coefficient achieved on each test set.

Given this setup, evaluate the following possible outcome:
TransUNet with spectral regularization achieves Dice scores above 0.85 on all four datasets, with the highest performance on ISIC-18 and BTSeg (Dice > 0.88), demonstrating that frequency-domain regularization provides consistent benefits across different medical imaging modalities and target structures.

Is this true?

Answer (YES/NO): NO